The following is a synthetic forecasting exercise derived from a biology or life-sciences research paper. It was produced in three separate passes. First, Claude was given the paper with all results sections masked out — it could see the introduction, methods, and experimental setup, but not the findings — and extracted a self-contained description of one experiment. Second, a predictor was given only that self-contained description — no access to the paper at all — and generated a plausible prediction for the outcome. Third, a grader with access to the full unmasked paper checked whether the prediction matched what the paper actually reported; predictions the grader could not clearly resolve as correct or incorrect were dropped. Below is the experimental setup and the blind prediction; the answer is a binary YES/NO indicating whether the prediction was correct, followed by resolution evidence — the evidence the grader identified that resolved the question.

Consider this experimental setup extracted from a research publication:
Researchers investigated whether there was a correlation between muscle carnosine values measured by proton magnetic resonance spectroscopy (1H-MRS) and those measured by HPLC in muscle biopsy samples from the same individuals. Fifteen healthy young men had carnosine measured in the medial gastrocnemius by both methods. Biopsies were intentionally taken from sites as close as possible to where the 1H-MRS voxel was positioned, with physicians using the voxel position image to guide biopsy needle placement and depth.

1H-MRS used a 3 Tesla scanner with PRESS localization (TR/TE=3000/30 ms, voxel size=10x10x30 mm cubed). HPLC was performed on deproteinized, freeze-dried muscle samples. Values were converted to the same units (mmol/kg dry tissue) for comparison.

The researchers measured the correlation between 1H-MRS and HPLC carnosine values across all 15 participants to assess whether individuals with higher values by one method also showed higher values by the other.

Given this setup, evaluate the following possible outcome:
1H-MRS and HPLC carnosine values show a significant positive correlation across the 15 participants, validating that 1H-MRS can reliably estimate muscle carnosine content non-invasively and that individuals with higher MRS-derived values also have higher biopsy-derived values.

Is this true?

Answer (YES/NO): NO